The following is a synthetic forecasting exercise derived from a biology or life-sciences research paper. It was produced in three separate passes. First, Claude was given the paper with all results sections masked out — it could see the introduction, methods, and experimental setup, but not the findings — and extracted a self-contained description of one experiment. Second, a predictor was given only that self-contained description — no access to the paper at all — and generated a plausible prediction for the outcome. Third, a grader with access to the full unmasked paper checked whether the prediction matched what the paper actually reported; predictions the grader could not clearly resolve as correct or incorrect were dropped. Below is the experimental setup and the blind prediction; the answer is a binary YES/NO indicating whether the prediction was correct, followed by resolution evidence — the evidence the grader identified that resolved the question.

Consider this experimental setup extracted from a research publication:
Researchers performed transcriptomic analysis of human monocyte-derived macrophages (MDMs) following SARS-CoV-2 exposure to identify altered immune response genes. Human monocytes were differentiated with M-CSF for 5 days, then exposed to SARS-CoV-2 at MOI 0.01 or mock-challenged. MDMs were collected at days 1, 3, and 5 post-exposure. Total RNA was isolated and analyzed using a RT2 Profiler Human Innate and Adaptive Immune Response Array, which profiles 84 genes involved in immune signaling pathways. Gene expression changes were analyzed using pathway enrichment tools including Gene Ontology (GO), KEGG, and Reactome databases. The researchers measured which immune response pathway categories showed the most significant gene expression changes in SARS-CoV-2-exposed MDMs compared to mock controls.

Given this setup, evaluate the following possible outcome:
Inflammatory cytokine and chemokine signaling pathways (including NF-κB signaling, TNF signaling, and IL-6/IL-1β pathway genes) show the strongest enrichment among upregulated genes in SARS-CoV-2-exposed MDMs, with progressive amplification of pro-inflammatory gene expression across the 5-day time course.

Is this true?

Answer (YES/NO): NO